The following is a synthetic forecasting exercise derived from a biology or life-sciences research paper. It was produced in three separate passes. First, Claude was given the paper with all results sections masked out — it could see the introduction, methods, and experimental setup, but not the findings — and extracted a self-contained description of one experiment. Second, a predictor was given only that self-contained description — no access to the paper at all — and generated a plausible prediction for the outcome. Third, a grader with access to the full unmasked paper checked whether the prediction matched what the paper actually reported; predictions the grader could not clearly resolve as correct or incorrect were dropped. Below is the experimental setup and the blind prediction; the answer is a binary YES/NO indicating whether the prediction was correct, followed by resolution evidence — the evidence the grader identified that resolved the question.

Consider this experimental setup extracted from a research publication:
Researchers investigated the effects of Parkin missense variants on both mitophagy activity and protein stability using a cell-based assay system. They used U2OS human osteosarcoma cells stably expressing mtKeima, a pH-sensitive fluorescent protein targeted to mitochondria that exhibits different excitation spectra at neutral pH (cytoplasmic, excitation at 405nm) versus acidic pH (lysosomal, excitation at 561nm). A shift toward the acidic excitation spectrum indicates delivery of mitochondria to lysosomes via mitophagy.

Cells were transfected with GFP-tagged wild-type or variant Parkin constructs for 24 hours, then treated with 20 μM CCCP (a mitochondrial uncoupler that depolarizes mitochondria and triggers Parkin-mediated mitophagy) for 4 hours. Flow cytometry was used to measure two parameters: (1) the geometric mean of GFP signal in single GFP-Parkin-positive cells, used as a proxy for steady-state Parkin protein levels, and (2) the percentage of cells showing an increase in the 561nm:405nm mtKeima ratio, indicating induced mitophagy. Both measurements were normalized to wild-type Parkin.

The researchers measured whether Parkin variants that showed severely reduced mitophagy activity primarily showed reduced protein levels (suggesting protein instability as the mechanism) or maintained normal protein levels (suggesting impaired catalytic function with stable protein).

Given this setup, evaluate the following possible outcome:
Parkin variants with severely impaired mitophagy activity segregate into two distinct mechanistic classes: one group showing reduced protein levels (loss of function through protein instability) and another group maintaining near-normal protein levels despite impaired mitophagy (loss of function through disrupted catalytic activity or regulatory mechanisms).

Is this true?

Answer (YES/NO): YES